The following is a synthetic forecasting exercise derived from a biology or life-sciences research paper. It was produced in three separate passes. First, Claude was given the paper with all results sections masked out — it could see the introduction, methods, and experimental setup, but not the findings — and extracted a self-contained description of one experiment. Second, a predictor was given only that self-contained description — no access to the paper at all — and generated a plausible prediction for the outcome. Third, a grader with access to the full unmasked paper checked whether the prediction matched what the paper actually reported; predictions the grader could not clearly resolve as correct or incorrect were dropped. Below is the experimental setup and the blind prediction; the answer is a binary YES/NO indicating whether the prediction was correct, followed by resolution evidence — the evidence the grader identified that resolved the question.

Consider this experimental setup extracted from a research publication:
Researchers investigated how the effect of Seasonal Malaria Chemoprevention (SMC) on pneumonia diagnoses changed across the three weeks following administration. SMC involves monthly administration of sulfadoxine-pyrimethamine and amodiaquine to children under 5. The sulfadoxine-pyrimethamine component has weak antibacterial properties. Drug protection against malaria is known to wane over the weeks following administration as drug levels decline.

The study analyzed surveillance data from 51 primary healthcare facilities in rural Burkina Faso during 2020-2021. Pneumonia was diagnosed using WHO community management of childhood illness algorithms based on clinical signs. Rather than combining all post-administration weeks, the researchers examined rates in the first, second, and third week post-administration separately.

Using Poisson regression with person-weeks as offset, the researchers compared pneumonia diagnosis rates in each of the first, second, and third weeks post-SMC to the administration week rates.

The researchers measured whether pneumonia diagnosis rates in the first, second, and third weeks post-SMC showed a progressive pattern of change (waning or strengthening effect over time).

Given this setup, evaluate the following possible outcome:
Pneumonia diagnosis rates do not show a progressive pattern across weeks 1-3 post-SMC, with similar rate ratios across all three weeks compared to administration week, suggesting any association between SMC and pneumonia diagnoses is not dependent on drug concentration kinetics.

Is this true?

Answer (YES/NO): NO